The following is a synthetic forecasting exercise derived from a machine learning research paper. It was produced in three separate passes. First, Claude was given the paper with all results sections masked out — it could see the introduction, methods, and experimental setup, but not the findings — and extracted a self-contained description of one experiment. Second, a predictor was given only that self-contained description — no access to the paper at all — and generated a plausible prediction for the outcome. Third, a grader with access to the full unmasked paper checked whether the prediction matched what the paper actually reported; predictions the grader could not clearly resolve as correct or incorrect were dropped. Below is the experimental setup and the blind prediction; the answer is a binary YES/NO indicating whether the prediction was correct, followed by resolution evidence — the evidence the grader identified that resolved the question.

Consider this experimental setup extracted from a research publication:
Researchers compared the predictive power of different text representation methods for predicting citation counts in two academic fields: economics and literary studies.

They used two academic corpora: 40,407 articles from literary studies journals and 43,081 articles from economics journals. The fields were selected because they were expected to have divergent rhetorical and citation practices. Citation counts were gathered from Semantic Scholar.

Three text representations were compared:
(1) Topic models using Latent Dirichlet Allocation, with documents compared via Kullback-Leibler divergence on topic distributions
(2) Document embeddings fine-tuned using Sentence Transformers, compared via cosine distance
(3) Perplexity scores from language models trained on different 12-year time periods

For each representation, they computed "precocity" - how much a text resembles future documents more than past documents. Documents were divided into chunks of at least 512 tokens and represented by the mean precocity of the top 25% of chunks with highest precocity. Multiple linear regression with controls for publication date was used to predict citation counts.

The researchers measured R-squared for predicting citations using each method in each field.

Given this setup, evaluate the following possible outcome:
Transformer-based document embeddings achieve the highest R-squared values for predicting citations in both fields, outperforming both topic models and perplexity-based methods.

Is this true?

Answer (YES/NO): NO